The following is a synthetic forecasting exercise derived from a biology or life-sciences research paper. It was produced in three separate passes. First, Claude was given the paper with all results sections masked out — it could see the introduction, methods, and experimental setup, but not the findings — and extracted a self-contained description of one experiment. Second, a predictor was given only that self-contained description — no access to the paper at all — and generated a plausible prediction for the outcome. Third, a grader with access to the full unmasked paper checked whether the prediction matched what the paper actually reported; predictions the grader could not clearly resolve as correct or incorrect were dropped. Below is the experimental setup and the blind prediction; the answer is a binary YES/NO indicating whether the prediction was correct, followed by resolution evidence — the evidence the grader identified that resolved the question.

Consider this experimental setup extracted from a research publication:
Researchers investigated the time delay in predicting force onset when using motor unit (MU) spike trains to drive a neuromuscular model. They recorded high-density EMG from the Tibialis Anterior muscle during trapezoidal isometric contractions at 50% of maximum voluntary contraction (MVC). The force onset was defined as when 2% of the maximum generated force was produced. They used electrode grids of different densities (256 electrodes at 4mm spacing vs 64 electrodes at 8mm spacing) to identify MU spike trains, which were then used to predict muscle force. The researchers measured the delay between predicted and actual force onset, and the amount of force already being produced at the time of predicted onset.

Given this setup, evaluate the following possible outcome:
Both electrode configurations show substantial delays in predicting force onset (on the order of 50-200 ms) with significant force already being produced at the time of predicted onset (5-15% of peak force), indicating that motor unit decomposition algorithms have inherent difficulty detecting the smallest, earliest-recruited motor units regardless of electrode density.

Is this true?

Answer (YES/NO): NO